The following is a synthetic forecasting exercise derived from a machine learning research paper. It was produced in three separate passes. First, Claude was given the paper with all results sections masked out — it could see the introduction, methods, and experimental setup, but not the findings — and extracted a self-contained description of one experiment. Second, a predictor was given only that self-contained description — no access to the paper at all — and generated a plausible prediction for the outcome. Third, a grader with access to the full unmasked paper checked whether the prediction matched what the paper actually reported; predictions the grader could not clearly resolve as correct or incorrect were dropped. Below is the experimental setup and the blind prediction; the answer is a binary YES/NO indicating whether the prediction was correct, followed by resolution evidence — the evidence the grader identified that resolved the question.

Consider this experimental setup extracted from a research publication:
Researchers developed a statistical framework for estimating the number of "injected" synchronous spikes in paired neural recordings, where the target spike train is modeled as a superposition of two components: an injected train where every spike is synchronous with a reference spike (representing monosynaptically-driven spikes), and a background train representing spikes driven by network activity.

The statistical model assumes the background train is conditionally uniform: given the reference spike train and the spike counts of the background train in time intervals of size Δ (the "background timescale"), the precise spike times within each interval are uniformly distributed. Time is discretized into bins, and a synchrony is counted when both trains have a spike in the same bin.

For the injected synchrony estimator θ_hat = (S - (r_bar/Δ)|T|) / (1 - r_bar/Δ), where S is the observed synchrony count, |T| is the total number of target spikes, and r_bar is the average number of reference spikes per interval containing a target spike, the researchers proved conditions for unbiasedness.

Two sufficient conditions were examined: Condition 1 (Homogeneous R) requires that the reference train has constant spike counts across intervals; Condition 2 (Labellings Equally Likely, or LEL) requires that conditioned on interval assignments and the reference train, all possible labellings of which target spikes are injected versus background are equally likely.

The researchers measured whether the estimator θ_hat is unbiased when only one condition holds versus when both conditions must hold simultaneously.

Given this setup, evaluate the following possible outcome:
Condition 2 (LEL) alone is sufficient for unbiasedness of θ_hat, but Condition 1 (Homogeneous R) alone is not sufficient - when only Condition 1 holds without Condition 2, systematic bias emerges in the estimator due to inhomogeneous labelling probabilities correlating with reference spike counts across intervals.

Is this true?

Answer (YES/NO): NO